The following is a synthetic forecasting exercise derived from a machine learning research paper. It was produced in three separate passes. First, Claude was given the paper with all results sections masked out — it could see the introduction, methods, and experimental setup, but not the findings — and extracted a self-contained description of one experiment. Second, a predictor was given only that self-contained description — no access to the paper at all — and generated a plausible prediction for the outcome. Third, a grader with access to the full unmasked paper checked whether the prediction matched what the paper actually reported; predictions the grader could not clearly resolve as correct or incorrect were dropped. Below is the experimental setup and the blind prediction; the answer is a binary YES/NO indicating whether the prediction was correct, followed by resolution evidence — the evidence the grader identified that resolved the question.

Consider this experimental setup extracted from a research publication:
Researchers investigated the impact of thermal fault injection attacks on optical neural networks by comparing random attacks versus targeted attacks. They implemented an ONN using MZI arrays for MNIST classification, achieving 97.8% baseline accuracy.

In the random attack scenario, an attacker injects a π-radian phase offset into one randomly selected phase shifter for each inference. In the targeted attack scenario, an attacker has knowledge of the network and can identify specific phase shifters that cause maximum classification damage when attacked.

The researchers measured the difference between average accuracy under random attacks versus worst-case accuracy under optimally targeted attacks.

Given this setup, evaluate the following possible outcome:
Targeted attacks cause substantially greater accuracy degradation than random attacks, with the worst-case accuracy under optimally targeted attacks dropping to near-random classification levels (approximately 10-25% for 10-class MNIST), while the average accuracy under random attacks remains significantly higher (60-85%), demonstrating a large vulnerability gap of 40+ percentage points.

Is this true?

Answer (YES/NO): NO